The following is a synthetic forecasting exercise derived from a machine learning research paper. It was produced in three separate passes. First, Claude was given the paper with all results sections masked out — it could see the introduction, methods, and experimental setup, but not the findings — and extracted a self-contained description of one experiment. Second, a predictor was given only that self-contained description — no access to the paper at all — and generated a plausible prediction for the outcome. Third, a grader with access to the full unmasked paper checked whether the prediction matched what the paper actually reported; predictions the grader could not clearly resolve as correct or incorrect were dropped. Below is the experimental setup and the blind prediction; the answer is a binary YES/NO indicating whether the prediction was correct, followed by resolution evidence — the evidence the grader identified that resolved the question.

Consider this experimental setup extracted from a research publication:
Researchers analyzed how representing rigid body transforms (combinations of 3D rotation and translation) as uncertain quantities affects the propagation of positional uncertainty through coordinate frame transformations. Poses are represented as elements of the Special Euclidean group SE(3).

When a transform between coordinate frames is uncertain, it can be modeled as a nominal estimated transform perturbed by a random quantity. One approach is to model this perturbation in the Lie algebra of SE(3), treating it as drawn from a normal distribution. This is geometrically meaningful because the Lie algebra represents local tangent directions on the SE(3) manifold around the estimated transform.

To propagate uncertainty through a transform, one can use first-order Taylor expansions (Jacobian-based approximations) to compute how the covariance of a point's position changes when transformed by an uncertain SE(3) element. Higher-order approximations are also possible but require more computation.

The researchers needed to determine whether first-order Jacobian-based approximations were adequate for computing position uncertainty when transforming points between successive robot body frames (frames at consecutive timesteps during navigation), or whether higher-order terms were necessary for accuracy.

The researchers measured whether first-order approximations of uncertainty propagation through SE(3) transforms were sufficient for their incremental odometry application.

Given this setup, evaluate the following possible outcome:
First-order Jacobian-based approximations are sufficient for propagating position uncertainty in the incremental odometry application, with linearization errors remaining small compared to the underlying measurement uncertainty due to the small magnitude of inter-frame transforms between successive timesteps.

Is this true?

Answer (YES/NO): YES